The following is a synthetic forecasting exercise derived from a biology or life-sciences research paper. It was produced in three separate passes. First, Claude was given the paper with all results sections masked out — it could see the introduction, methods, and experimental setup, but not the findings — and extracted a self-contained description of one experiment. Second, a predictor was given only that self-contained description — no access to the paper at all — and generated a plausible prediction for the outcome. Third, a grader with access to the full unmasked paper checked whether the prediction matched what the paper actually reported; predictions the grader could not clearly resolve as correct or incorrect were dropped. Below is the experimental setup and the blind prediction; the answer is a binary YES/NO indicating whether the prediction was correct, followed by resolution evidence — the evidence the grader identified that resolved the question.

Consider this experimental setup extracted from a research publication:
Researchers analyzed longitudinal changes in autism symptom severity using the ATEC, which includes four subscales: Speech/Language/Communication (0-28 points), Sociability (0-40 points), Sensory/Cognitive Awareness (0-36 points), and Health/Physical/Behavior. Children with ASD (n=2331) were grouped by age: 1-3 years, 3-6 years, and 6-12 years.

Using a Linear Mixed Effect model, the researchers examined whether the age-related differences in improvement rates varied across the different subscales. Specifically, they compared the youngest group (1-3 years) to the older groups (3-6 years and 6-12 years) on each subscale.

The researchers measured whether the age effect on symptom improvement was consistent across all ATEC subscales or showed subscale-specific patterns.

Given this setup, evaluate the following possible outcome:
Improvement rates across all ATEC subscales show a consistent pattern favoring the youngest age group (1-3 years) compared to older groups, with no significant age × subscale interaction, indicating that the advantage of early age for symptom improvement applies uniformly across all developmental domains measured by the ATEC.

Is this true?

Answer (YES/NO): NO